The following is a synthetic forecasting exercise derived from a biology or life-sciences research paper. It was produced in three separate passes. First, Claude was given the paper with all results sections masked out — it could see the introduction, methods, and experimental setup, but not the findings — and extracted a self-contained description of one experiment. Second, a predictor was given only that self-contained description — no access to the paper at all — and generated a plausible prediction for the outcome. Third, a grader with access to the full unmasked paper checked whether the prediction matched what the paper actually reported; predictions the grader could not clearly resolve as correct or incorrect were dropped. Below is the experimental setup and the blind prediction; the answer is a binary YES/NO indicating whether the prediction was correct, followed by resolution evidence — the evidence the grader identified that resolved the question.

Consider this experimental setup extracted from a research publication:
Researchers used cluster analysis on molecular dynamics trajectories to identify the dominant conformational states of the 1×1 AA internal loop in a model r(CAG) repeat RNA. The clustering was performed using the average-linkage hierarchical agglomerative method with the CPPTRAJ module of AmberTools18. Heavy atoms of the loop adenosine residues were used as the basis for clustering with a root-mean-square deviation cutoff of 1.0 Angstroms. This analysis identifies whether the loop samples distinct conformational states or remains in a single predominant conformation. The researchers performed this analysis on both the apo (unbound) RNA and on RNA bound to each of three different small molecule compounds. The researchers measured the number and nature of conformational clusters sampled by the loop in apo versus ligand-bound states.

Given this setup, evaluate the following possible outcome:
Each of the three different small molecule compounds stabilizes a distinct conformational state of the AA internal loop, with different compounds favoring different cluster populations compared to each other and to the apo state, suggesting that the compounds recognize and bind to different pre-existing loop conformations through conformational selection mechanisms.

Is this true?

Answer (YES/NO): NO